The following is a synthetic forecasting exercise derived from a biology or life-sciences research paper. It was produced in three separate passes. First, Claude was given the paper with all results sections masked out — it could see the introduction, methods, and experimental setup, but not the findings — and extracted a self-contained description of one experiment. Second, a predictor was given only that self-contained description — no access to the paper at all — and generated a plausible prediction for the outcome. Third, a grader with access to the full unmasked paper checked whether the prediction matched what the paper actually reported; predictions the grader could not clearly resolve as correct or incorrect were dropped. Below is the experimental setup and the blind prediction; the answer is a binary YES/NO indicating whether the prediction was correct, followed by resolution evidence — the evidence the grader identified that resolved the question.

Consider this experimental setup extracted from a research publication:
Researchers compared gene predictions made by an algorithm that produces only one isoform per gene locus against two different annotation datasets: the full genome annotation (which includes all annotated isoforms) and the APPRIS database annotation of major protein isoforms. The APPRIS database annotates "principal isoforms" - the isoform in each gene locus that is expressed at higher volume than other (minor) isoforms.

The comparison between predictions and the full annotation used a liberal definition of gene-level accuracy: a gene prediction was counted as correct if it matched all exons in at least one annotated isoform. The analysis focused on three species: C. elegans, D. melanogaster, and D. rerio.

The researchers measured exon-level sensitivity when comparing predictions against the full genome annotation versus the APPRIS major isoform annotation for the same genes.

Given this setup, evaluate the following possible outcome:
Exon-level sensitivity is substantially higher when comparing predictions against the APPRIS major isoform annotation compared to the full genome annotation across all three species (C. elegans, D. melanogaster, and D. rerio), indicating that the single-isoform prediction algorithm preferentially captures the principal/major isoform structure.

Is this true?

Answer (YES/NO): YES